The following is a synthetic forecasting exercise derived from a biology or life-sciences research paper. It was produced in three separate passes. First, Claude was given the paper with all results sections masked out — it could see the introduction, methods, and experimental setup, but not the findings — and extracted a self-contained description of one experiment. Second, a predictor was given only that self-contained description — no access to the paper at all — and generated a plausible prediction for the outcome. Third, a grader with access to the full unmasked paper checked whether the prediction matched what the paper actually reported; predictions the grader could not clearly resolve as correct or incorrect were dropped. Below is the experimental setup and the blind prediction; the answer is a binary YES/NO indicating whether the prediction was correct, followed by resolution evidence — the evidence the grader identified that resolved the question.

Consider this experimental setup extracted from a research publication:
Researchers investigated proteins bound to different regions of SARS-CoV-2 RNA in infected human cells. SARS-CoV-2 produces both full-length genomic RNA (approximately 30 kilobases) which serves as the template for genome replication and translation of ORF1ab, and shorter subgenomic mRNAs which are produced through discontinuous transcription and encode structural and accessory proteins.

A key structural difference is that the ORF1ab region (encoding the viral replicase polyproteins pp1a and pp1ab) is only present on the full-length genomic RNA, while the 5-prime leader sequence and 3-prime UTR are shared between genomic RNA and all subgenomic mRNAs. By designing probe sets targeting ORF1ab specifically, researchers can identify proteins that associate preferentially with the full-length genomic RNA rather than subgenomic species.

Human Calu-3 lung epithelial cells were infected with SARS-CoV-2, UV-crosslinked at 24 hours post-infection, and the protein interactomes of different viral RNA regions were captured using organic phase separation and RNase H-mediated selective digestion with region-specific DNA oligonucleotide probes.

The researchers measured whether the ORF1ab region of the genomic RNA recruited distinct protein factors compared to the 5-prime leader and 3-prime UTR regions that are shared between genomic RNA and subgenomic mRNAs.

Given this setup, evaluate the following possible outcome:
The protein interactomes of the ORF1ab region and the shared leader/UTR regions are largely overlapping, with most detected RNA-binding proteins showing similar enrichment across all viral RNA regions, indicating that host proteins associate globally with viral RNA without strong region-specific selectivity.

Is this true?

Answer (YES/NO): NO